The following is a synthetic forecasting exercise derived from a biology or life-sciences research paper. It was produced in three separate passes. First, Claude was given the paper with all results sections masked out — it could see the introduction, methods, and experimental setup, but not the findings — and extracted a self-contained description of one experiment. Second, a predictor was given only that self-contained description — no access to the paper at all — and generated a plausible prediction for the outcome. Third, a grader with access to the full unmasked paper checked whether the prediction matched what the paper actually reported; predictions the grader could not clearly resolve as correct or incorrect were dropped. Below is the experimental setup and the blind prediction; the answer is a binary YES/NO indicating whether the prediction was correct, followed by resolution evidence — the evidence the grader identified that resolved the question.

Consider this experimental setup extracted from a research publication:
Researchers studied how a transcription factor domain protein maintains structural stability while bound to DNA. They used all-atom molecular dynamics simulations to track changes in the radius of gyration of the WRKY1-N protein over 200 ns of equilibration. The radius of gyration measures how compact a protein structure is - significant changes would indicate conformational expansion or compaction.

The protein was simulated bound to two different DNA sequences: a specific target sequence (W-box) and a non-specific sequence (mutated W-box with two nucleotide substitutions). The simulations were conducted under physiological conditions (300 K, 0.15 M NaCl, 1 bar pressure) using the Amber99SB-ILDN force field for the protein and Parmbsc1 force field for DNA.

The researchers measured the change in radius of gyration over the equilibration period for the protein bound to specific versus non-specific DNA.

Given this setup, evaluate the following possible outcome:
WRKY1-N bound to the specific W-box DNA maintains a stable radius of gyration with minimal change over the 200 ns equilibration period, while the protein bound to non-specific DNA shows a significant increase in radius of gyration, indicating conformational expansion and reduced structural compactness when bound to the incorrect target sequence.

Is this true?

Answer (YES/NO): NO